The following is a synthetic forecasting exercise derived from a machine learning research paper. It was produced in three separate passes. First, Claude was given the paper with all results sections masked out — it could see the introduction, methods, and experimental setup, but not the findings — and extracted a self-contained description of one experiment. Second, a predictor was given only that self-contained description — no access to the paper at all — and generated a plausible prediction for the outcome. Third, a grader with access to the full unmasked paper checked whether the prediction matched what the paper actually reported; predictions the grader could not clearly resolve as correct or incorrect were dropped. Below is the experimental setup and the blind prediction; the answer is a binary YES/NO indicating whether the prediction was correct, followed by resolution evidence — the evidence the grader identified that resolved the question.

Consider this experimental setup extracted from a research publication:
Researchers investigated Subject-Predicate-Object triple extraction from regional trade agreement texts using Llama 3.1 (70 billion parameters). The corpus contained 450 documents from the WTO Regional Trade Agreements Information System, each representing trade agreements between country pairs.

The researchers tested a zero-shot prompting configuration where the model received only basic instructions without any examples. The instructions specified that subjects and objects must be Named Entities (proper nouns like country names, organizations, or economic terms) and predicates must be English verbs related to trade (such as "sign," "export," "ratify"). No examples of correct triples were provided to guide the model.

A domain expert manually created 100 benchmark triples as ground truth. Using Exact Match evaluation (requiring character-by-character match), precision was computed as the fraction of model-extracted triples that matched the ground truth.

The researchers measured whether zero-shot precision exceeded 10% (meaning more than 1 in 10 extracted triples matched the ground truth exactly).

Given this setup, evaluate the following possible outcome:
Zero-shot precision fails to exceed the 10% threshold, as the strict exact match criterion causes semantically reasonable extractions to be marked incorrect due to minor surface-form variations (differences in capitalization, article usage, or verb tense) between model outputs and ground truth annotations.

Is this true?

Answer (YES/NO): YES